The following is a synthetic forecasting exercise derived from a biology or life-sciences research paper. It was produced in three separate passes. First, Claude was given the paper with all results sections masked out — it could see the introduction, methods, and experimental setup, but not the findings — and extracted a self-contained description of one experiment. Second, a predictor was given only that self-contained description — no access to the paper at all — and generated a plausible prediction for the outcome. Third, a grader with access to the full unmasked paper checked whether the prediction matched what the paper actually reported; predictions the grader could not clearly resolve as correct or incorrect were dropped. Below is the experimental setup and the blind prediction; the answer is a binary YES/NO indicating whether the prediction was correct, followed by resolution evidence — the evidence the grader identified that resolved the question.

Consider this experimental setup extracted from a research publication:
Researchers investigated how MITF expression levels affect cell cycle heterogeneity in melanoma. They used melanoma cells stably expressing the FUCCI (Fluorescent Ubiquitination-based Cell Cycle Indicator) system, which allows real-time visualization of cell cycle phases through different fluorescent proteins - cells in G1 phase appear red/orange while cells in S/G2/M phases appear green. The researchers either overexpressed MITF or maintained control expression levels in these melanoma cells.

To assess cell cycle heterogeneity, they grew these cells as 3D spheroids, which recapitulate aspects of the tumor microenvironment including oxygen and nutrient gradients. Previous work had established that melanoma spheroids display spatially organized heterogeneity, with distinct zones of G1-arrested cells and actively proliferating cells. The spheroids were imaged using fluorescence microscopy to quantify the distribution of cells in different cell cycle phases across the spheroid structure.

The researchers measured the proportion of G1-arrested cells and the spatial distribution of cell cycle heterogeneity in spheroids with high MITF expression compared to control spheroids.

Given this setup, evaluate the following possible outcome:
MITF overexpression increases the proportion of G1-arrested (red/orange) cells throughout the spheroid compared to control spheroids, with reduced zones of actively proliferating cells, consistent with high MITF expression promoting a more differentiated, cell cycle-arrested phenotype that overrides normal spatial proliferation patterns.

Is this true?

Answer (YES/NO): NO